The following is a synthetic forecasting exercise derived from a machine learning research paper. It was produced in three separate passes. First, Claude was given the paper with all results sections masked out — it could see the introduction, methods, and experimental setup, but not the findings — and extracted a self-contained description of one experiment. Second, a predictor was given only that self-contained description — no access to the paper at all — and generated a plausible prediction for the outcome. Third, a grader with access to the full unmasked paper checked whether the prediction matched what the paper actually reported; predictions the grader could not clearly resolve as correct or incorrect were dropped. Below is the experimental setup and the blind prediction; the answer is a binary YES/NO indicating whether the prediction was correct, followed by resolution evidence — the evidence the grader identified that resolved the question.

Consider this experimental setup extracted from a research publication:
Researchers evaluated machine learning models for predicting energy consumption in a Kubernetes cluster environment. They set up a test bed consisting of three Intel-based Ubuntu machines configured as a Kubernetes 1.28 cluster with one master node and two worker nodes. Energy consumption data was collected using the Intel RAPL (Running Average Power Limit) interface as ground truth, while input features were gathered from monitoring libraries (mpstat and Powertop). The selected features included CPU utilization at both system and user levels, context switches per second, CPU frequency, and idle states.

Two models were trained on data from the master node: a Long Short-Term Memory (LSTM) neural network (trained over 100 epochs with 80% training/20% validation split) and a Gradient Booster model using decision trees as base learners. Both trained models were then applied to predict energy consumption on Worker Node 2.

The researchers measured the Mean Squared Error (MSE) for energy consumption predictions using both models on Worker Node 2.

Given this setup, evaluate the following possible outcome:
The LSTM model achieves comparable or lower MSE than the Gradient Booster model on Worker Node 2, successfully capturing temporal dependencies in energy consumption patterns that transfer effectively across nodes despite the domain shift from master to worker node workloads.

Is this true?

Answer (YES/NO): YES